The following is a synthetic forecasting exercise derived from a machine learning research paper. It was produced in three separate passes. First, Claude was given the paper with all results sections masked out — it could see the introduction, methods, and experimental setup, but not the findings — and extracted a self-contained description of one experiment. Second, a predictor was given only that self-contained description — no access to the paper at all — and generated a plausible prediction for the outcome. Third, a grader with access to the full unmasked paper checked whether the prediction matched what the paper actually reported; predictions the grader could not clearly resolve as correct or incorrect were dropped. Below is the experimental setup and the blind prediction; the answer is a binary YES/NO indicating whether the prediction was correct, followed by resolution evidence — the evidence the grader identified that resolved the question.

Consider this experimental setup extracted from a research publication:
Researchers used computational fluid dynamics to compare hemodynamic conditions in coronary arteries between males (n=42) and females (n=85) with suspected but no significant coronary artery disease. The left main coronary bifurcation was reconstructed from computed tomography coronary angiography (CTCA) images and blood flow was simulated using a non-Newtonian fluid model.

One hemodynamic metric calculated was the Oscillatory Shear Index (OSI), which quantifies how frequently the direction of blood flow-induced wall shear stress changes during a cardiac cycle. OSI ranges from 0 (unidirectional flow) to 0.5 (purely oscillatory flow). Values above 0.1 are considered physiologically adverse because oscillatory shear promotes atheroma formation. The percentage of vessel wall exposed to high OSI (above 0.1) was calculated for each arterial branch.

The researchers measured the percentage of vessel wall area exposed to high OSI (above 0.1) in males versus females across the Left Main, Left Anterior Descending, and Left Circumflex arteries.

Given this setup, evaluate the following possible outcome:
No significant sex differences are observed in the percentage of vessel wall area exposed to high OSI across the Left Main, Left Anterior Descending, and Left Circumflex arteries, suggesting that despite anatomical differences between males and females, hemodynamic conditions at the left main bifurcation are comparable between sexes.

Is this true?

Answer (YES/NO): NO